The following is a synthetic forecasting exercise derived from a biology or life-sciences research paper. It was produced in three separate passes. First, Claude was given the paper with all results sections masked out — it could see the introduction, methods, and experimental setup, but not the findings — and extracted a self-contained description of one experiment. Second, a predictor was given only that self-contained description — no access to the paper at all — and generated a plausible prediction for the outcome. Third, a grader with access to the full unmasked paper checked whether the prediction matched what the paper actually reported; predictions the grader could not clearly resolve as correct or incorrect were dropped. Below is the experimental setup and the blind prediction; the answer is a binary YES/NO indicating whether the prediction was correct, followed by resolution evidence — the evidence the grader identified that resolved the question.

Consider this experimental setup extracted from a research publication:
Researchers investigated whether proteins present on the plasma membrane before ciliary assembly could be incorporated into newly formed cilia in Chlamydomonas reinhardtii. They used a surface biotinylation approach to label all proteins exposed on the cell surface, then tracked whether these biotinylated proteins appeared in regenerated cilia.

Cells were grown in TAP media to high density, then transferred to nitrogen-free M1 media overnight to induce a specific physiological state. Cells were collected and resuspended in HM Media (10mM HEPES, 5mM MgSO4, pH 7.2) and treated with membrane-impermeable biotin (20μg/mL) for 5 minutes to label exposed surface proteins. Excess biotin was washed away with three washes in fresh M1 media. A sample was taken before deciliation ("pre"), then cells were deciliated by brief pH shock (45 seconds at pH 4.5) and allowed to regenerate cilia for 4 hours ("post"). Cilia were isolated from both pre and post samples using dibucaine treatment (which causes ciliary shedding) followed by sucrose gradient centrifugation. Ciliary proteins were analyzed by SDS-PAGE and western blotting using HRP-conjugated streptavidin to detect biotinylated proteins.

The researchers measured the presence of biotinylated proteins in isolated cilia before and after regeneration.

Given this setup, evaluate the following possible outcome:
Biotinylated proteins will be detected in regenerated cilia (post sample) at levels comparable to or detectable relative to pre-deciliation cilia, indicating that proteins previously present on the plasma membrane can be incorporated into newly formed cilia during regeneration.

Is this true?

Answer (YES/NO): YES